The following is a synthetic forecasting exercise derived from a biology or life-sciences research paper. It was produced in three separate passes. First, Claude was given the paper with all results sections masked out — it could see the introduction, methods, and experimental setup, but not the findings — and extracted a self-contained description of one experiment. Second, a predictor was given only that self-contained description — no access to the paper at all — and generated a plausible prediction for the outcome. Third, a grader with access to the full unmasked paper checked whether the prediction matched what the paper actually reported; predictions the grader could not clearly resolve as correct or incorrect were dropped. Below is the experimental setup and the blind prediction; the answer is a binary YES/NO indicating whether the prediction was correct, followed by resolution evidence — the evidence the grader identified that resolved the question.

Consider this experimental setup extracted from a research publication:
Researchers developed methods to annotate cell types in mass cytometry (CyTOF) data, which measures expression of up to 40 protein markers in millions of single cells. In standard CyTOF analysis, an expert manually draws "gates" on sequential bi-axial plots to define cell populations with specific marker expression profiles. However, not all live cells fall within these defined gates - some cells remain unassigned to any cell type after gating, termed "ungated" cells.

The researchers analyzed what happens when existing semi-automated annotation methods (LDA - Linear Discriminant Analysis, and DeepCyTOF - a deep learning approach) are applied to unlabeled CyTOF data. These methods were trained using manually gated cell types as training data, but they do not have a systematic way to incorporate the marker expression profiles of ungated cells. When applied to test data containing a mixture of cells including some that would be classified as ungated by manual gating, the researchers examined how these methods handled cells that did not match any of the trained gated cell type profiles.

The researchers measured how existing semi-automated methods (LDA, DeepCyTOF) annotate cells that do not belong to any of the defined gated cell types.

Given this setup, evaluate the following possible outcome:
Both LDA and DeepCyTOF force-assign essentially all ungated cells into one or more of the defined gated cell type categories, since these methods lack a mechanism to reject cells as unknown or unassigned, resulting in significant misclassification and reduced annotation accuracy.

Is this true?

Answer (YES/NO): NO